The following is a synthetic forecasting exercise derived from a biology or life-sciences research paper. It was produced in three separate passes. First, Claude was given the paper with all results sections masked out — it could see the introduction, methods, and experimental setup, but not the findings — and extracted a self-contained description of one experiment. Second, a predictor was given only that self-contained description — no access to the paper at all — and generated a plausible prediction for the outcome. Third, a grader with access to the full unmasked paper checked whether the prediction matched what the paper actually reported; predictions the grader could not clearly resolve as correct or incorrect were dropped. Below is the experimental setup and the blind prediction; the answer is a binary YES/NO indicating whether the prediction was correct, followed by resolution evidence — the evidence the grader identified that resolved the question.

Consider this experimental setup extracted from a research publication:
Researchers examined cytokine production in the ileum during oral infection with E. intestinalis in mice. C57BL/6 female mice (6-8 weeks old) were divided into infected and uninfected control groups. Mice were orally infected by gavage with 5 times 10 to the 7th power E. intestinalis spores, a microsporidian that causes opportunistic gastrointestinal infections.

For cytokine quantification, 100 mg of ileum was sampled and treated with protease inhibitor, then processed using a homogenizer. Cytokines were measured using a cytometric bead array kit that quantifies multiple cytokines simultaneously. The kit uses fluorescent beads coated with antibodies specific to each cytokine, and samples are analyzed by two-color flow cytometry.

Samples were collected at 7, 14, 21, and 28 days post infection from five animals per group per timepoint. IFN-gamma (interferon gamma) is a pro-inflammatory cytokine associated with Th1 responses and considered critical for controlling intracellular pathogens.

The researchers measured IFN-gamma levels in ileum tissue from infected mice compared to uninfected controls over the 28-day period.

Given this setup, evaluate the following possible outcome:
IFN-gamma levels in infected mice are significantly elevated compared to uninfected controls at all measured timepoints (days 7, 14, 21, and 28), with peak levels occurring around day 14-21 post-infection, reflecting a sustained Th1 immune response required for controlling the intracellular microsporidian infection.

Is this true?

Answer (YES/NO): NO